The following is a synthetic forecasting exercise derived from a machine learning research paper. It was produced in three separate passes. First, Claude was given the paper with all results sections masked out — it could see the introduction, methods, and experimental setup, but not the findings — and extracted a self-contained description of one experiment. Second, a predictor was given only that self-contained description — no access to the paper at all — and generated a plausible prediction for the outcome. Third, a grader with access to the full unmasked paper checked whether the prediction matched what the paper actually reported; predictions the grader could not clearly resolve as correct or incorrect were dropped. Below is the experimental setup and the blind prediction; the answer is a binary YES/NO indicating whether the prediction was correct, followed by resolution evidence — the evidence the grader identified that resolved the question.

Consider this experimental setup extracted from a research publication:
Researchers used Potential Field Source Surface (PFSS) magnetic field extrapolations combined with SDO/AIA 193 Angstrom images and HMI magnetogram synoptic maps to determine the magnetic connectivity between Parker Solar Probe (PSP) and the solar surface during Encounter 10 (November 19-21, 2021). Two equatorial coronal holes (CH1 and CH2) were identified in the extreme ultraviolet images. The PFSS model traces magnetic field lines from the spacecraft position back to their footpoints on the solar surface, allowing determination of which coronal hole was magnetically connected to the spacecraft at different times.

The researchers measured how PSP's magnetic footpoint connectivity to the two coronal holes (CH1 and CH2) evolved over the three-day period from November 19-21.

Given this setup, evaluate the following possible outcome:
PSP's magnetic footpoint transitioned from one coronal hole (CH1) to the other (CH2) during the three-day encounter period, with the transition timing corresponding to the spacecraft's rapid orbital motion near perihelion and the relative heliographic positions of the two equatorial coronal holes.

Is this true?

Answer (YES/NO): NO